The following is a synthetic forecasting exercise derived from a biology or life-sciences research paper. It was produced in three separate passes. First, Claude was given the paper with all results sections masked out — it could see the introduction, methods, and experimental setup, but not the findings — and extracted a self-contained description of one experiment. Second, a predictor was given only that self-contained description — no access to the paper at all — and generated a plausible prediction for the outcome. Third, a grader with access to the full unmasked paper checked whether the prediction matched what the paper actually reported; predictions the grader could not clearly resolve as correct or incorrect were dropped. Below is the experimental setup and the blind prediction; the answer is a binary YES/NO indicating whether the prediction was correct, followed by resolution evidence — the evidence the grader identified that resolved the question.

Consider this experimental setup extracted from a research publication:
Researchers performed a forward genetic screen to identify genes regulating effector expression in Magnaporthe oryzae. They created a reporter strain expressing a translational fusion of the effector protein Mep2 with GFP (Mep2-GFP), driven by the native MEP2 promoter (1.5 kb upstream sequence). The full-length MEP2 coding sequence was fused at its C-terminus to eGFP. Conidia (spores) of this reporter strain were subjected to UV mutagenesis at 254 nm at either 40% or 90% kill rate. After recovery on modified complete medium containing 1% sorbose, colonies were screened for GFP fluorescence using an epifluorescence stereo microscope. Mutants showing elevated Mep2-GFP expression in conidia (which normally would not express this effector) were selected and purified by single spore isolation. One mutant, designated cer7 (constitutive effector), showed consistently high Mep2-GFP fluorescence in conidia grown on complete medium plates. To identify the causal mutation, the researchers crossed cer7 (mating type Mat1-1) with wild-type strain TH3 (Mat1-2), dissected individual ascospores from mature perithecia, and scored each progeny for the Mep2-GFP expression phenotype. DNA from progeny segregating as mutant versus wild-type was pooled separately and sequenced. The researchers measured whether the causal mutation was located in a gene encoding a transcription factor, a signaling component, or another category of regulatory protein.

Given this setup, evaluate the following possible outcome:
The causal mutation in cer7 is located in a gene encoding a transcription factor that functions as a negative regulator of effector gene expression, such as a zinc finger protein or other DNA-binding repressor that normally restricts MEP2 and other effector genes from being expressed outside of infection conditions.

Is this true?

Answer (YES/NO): NO